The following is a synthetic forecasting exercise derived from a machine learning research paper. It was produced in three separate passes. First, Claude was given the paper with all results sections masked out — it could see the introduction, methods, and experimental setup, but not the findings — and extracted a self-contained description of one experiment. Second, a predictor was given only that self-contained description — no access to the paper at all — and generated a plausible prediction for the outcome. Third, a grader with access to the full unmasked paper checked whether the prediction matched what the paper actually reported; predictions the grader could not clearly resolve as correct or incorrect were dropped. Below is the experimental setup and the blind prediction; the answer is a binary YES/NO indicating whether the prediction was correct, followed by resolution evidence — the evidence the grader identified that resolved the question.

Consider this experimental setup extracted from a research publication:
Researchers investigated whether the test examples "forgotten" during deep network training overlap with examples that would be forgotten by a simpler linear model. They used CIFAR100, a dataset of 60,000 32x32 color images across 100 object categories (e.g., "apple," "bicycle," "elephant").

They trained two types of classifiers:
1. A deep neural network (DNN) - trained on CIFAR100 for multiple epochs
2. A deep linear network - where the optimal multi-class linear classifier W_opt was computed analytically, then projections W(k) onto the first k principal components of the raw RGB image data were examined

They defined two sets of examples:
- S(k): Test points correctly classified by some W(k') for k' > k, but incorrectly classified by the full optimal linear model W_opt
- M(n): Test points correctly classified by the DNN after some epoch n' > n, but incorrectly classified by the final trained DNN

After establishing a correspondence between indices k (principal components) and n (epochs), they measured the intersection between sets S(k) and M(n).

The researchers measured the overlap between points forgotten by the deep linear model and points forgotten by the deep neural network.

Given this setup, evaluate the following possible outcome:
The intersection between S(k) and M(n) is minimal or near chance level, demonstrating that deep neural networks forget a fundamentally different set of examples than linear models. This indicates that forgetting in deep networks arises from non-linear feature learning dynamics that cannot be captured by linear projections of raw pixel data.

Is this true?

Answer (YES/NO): NO